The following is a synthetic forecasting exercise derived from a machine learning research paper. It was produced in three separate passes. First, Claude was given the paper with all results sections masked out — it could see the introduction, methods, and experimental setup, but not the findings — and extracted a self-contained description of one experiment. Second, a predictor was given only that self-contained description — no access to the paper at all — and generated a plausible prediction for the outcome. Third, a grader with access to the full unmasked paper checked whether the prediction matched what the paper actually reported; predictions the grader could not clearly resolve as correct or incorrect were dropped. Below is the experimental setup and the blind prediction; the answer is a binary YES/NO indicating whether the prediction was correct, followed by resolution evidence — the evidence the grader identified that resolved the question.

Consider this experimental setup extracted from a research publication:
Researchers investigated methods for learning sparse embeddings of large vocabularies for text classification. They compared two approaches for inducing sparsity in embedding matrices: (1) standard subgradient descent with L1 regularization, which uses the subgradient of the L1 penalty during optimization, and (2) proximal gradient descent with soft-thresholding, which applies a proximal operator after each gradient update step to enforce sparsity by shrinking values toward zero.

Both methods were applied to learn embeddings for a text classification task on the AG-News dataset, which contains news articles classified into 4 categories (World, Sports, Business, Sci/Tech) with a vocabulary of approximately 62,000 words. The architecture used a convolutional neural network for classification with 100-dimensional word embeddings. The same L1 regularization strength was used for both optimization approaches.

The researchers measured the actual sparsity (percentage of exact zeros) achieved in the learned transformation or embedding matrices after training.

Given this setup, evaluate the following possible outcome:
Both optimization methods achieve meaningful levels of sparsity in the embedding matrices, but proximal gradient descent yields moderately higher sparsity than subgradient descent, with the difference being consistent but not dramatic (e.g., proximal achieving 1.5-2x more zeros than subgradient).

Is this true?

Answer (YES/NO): NO